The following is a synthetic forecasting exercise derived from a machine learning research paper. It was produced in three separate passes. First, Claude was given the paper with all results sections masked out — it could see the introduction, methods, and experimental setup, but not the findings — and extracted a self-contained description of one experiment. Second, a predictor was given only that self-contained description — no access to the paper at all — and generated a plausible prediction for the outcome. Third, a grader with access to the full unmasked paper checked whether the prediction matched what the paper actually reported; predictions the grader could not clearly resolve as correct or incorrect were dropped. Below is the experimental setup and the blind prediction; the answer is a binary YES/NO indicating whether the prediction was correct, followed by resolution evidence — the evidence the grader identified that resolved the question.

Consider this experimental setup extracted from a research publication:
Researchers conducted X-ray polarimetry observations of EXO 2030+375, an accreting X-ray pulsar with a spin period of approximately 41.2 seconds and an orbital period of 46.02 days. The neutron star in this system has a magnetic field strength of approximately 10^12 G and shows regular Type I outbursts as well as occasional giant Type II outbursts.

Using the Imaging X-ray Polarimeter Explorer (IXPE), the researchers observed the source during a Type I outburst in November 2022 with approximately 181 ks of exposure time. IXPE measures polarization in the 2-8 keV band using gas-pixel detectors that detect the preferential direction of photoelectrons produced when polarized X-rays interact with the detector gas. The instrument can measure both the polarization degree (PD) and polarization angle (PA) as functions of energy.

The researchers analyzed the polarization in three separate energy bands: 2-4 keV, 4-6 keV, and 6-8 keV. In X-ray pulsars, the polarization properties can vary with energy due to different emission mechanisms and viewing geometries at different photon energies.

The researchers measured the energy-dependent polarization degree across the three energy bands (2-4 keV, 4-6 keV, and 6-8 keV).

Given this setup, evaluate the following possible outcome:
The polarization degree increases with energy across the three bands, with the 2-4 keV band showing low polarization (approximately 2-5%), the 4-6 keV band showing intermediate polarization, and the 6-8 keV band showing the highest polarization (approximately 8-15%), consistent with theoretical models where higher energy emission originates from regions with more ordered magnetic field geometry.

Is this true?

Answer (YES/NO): NO